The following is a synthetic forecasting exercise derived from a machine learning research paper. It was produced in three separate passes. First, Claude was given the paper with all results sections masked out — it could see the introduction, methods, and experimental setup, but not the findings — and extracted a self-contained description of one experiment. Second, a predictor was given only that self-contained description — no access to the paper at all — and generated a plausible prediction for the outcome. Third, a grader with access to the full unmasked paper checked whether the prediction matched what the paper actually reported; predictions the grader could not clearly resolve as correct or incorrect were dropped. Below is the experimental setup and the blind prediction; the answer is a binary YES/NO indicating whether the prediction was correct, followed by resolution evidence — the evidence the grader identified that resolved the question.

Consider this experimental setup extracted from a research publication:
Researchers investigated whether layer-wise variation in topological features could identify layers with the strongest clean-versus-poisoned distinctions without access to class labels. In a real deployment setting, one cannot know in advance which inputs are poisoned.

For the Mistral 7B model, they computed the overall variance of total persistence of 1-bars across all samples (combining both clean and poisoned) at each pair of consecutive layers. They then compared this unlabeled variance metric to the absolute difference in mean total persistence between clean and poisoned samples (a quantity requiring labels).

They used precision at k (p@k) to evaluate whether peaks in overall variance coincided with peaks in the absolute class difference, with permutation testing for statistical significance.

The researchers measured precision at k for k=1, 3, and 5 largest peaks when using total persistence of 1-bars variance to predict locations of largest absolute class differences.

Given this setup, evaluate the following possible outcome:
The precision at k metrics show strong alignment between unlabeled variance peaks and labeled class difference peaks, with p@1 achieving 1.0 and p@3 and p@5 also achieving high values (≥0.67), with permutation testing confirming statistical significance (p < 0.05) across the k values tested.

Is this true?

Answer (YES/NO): NO